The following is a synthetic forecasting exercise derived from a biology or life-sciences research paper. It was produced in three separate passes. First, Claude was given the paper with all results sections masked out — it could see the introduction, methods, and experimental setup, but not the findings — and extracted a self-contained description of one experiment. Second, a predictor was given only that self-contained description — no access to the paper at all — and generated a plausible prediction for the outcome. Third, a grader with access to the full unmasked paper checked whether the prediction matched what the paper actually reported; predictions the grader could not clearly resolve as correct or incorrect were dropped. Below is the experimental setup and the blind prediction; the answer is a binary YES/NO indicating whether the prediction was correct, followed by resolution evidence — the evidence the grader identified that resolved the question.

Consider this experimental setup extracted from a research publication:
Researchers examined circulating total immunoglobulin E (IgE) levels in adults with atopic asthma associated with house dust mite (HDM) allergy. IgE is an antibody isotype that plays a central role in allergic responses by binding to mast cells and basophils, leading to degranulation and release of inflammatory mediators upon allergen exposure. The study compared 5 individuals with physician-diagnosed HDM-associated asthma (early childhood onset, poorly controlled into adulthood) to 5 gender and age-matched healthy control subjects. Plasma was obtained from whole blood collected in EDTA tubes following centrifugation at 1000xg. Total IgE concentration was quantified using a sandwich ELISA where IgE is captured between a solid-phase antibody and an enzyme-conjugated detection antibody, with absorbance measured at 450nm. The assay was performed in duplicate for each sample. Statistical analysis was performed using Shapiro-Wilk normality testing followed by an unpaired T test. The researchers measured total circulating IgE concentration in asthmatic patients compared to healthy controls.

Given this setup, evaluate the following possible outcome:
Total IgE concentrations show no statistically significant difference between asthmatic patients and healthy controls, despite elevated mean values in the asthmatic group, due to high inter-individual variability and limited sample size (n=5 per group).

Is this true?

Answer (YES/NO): YES